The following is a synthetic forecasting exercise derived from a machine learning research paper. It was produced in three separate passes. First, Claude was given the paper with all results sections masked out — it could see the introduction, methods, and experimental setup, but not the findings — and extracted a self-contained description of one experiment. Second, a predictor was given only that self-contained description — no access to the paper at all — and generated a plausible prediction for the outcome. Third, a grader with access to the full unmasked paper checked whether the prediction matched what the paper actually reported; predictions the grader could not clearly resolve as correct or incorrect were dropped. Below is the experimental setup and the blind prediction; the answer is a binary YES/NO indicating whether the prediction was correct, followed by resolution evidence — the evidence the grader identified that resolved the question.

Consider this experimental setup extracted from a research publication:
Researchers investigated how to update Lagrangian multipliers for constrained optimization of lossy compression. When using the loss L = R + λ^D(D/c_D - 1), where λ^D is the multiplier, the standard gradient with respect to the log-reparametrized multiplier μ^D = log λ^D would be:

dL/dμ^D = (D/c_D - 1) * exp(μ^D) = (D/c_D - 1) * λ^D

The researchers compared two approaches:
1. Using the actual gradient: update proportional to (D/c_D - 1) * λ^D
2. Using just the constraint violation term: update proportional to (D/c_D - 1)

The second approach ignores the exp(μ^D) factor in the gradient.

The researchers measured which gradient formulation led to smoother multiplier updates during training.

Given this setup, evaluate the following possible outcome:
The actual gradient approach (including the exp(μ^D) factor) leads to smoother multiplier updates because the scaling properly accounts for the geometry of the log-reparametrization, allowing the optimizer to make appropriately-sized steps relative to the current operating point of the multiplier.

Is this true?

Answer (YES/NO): NO